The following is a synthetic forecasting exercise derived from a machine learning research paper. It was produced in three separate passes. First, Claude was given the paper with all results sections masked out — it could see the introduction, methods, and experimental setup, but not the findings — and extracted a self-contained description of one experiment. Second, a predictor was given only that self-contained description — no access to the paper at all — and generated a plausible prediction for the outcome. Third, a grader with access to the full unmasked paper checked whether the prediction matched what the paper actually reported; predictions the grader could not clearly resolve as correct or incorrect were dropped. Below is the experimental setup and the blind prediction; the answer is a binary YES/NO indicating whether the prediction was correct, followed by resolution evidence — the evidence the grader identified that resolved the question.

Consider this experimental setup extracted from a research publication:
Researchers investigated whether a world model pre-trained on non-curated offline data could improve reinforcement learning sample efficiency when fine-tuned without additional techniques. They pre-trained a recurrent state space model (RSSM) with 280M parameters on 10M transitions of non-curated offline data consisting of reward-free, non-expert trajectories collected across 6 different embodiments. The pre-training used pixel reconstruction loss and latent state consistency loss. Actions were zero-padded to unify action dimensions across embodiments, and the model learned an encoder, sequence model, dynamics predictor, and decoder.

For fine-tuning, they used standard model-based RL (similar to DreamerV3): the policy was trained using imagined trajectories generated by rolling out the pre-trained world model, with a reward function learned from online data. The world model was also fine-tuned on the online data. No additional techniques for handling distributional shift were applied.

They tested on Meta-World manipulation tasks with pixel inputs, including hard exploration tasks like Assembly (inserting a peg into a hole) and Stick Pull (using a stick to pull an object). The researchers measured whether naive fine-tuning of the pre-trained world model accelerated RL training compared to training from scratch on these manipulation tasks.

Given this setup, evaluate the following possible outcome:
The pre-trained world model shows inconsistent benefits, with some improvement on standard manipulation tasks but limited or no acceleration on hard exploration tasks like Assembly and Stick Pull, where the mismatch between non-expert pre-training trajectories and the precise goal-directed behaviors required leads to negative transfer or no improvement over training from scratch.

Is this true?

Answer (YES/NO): NO